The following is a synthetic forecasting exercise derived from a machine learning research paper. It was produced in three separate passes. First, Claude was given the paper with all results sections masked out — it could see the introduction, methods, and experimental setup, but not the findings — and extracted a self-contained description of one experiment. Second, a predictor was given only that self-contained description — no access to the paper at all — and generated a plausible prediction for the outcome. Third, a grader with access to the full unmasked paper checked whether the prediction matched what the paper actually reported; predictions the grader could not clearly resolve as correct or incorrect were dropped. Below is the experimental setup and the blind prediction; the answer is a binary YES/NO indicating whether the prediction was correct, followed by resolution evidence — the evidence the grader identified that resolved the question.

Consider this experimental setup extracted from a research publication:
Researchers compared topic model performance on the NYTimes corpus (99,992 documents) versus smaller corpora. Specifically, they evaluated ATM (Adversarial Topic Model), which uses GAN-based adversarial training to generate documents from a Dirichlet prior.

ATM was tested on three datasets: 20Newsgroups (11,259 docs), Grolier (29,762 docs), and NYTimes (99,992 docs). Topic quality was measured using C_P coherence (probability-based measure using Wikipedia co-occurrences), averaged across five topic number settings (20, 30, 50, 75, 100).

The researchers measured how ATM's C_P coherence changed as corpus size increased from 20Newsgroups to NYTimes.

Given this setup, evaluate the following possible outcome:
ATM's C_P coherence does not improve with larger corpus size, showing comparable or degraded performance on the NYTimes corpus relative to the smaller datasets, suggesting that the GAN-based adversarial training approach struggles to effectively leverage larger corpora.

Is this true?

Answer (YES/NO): NO